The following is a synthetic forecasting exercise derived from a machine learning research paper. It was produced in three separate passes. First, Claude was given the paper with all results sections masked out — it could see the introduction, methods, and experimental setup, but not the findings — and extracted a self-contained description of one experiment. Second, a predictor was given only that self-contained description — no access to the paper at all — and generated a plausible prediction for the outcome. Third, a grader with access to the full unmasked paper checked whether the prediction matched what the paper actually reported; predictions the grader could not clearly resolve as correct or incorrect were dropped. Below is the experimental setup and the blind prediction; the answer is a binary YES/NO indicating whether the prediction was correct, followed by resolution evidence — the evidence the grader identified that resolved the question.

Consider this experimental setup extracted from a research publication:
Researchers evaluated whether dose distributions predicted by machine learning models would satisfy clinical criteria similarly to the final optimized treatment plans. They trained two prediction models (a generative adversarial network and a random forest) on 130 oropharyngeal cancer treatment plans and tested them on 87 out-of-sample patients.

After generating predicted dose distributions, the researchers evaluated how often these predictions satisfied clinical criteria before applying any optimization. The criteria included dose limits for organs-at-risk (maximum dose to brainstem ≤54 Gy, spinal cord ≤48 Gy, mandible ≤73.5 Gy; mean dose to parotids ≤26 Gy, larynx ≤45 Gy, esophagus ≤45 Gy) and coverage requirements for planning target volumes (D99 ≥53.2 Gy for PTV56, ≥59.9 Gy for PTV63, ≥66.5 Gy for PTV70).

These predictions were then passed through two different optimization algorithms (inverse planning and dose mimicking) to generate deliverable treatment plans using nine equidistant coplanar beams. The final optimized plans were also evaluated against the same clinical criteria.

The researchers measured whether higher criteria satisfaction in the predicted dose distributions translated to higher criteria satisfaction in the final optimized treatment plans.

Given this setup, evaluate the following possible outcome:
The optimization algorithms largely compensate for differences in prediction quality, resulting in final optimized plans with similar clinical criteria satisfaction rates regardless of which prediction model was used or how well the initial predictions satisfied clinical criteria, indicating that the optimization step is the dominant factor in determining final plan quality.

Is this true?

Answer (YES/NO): NO